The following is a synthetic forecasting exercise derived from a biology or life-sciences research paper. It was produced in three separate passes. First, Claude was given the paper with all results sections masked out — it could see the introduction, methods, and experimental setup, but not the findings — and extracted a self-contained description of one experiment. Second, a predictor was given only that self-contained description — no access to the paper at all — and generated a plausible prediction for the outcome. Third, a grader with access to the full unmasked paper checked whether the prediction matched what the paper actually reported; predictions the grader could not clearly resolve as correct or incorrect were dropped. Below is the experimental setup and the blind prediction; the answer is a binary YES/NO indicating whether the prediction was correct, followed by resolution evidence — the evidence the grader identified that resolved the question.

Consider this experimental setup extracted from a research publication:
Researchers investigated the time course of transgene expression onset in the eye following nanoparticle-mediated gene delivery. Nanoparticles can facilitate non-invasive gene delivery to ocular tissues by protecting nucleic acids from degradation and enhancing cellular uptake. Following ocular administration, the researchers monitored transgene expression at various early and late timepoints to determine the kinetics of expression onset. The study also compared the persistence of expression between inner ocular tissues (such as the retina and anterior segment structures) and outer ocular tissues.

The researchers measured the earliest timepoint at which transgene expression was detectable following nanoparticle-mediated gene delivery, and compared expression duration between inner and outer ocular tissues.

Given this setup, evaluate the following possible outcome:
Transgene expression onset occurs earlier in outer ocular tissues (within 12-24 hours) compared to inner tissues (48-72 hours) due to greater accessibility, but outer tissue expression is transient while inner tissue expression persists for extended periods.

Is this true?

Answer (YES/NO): NO